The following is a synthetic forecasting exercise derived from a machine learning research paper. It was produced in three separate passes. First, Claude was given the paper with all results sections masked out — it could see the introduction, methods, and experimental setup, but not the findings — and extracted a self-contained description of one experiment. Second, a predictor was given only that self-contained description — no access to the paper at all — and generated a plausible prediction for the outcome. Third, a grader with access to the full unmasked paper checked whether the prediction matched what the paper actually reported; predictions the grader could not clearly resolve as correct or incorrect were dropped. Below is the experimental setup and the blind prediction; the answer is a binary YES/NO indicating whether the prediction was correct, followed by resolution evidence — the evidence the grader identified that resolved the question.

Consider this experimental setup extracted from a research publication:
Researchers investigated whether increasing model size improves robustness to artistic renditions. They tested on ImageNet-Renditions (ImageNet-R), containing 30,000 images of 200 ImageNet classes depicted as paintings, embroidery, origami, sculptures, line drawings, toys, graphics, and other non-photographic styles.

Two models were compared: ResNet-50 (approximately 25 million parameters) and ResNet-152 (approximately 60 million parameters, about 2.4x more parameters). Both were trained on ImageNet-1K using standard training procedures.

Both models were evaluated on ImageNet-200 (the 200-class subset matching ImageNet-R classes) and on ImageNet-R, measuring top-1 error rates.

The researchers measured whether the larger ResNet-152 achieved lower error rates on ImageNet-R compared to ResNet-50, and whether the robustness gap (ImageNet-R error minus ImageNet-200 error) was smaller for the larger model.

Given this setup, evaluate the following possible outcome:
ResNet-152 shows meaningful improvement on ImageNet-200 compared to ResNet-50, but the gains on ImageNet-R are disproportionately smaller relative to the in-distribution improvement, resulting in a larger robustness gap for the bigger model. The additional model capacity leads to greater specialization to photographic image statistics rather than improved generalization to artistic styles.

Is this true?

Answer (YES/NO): NO